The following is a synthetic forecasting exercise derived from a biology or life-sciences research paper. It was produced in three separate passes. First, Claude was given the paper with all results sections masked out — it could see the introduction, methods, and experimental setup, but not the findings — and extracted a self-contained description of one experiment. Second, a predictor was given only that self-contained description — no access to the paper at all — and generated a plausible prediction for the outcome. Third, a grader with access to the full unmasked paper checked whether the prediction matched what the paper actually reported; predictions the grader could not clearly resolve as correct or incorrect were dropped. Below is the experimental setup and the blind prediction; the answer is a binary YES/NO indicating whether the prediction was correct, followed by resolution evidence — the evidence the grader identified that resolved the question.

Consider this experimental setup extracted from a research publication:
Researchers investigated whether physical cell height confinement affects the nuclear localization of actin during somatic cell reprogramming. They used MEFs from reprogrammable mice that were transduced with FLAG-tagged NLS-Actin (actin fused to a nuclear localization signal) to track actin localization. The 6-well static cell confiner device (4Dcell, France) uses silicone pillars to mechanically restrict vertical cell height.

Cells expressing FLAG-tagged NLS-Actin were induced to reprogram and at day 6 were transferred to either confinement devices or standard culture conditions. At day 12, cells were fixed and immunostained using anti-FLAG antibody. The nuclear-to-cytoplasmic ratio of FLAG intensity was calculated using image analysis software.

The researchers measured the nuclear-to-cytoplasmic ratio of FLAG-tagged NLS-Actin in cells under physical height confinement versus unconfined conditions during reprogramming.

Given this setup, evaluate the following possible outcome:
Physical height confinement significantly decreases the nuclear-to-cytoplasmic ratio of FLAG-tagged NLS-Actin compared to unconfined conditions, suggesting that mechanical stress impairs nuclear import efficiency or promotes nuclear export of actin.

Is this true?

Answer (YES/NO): YES